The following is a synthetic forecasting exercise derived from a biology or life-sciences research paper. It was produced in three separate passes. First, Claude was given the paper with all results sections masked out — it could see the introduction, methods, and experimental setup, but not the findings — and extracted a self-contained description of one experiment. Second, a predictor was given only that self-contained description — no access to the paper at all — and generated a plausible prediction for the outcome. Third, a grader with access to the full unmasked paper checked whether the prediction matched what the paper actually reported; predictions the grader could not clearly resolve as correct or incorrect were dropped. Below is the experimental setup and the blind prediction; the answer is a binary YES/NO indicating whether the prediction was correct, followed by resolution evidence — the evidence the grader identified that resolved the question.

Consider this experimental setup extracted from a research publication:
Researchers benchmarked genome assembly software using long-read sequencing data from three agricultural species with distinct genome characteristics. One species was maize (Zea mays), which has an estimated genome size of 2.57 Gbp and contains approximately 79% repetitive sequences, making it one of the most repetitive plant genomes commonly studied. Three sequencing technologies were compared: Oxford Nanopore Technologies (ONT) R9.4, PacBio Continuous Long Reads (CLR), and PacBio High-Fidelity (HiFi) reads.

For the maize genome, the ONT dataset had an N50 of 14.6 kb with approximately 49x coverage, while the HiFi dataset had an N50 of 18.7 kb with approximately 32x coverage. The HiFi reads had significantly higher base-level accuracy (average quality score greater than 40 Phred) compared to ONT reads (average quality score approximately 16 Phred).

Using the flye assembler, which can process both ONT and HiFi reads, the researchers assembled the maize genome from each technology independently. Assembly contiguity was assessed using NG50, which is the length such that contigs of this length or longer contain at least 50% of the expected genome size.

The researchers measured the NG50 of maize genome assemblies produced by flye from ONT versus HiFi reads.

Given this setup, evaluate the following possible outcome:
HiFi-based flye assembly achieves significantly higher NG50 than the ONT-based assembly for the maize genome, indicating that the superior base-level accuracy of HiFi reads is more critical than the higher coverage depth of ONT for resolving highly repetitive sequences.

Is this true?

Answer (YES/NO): YES